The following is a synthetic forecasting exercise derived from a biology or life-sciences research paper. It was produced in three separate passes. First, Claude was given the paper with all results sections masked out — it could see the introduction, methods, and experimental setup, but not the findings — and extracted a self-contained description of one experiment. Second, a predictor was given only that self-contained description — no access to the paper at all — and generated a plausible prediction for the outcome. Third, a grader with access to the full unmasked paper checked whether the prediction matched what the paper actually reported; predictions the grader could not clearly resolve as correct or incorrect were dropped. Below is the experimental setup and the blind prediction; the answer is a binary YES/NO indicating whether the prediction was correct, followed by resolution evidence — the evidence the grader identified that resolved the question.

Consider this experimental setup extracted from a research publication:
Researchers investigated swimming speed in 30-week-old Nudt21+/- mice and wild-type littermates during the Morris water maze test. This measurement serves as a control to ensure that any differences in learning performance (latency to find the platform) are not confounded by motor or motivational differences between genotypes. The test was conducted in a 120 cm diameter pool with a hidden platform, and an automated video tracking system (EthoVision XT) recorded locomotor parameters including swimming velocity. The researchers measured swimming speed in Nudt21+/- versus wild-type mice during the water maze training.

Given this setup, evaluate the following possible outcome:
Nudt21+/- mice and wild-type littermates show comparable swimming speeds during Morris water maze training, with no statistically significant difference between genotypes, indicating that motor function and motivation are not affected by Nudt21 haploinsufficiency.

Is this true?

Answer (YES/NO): NO